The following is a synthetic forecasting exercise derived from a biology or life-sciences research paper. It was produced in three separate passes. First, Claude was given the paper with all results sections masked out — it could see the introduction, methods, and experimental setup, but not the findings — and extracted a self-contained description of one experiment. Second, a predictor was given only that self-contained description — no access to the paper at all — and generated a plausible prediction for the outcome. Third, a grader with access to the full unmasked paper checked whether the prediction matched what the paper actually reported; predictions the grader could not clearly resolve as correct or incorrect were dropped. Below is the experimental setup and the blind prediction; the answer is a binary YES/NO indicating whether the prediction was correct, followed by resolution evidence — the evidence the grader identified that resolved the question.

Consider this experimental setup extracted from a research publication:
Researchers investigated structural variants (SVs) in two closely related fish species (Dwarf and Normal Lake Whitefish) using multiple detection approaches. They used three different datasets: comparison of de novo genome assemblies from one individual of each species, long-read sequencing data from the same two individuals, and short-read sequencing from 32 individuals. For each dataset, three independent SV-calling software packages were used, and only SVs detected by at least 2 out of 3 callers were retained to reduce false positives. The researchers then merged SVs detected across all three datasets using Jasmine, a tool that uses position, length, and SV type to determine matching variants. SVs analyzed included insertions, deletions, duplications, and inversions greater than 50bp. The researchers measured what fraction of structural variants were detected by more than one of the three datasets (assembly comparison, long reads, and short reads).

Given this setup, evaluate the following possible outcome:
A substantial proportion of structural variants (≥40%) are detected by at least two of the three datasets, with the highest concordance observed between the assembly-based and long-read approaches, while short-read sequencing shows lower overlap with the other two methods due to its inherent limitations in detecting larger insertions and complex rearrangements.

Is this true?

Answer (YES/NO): NO